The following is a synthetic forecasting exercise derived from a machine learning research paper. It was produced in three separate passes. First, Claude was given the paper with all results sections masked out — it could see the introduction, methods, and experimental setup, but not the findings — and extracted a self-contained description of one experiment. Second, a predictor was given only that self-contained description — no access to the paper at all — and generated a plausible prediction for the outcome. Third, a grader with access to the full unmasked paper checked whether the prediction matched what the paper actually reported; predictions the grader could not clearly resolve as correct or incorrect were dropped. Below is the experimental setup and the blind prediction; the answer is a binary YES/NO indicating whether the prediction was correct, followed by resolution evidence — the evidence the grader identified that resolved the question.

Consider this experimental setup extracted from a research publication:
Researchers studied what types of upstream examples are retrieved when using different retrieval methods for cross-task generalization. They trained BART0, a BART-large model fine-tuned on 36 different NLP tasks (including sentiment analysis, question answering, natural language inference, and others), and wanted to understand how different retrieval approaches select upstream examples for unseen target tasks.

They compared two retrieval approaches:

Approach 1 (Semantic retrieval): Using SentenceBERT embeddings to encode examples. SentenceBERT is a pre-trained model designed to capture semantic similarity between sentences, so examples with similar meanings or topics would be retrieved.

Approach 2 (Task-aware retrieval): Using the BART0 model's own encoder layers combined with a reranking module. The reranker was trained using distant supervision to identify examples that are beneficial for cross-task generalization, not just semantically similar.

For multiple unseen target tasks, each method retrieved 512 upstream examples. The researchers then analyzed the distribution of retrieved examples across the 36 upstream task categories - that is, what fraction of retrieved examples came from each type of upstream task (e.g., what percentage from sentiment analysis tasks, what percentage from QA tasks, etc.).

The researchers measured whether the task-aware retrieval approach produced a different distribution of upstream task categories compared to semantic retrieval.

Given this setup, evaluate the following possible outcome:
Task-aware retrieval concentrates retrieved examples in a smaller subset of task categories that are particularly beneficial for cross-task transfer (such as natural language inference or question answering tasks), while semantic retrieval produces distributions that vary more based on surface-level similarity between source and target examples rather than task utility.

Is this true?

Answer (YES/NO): NO